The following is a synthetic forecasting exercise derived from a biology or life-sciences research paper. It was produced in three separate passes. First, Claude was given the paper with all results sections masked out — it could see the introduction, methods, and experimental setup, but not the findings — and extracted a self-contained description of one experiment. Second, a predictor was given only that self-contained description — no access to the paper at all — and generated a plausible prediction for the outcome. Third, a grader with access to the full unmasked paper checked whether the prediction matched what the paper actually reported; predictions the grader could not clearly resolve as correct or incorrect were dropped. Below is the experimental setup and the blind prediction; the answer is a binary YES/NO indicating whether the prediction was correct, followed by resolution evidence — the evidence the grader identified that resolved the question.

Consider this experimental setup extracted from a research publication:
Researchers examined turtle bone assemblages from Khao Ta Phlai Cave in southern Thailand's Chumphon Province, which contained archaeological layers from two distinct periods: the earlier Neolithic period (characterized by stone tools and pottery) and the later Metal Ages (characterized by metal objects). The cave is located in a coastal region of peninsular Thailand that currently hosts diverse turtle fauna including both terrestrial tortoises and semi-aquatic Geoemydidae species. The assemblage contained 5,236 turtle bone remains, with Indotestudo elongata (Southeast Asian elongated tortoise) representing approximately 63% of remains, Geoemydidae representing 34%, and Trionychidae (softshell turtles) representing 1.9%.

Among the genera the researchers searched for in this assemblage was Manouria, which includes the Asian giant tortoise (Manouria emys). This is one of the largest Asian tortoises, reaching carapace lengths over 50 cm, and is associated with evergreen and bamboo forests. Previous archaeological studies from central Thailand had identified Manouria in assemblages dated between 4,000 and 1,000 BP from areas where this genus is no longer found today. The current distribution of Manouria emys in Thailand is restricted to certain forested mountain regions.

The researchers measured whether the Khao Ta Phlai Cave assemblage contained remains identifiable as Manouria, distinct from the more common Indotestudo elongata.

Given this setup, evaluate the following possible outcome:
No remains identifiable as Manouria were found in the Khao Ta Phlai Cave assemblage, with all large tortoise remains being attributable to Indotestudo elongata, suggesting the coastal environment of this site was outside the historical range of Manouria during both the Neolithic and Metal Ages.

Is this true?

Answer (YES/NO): YES